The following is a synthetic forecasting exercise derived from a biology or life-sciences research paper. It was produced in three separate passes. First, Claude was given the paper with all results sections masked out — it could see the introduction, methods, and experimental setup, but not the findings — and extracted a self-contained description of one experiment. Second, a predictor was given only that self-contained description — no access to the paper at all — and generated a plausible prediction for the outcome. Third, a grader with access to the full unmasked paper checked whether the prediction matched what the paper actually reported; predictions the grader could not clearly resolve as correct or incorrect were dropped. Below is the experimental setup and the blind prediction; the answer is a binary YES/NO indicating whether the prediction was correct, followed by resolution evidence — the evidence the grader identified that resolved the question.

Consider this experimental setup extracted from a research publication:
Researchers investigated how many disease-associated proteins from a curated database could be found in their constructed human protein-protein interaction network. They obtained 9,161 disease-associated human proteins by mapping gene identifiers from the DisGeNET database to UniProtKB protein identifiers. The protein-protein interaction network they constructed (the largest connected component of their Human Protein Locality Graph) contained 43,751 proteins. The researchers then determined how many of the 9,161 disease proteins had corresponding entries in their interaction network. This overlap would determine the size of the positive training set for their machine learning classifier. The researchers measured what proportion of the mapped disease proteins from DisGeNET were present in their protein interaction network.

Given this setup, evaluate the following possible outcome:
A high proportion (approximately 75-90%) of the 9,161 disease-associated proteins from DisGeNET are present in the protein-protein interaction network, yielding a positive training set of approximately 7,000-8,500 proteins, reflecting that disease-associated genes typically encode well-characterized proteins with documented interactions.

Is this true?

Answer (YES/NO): NO